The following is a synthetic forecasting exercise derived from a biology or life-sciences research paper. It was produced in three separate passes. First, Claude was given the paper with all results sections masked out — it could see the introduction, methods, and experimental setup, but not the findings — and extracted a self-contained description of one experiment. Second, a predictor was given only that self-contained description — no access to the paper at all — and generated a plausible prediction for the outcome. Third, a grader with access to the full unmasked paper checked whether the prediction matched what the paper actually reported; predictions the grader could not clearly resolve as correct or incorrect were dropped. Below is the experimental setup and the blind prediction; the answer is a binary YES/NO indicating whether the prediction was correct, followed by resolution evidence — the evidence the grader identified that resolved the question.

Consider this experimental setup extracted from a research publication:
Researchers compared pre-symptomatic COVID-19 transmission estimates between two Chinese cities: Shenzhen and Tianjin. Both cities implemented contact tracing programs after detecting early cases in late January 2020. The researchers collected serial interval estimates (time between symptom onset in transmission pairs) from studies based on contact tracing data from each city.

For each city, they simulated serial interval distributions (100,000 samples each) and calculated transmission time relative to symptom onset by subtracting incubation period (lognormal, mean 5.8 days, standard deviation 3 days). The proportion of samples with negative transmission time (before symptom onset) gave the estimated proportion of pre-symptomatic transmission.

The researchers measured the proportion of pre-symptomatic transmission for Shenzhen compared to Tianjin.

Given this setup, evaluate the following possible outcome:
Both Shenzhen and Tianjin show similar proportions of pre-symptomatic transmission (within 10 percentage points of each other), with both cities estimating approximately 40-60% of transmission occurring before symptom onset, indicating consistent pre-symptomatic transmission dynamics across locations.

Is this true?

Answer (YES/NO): NO